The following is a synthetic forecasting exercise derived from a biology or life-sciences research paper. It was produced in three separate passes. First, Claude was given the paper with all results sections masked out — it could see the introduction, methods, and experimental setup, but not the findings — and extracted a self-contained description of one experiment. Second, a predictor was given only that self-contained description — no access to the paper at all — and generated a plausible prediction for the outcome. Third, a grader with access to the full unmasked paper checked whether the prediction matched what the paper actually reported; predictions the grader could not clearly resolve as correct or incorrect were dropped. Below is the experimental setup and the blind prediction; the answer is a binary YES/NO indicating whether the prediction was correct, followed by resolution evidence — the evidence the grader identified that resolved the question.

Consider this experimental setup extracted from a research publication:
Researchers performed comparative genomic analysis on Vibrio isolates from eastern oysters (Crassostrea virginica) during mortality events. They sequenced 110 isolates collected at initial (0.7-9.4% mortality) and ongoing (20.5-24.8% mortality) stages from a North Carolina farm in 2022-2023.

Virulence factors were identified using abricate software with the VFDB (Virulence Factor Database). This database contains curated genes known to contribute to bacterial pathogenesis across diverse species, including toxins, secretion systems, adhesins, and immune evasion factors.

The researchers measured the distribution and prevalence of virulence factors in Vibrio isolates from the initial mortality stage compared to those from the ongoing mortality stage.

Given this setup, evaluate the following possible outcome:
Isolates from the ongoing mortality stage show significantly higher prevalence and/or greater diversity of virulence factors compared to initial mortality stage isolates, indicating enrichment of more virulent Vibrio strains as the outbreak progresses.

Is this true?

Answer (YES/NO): YES